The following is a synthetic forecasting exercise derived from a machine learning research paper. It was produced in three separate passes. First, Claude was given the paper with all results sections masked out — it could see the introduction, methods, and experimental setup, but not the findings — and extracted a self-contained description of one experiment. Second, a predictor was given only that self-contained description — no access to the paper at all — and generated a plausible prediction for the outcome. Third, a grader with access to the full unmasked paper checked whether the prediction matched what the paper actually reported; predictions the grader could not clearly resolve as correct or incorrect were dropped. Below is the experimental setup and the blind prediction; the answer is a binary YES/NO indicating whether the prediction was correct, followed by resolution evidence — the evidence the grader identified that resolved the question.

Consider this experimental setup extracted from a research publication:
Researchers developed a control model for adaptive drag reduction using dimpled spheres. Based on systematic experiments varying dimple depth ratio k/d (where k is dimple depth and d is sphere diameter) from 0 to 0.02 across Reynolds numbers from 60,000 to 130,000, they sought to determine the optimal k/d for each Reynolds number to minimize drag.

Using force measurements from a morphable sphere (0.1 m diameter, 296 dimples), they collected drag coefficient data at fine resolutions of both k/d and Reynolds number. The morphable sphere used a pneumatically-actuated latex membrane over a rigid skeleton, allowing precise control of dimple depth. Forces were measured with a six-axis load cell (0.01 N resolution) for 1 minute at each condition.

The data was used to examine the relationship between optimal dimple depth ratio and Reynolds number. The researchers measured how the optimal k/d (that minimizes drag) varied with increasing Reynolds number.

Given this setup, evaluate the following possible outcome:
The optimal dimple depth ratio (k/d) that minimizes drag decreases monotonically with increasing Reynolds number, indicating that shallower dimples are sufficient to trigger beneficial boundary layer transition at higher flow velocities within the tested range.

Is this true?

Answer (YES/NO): YES